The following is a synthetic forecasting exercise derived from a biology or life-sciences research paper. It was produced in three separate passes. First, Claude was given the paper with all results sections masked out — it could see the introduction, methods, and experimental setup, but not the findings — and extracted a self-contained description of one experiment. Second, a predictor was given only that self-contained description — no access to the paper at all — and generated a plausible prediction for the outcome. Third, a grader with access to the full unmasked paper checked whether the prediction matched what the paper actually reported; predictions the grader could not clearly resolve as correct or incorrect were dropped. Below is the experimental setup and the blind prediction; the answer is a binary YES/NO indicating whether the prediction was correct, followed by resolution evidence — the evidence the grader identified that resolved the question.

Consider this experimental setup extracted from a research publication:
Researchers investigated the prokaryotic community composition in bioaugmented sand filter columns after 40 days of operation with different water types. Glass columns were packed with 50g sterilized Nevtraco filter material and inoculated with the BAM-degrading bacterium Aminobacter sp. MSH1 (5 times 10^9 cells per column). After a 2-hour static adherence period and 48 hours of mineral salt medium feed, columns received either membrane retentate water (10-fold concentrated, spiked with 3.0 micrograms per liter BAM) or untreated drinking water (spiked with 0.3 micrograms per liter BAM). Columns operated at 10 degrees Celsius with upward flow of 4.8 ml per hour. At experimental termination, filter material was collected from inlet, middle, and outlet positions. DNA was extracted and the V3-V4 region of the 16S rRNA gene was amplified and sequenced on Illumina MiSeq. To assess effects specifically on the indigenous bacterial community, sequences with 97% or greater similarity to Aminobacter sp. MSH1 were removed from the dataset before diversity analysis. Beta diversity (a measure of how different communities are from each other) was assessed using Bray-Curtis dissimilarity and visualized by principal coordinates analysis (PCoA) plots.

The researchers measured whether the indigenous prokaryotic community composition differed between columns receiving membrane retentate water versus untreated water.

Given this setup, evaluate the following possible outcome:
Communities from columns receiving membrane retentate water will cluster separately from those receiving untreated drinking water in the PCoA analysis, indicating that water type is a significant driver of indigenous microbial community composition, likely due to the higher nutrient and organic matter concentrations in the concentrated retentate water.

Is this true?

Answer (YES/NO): YES